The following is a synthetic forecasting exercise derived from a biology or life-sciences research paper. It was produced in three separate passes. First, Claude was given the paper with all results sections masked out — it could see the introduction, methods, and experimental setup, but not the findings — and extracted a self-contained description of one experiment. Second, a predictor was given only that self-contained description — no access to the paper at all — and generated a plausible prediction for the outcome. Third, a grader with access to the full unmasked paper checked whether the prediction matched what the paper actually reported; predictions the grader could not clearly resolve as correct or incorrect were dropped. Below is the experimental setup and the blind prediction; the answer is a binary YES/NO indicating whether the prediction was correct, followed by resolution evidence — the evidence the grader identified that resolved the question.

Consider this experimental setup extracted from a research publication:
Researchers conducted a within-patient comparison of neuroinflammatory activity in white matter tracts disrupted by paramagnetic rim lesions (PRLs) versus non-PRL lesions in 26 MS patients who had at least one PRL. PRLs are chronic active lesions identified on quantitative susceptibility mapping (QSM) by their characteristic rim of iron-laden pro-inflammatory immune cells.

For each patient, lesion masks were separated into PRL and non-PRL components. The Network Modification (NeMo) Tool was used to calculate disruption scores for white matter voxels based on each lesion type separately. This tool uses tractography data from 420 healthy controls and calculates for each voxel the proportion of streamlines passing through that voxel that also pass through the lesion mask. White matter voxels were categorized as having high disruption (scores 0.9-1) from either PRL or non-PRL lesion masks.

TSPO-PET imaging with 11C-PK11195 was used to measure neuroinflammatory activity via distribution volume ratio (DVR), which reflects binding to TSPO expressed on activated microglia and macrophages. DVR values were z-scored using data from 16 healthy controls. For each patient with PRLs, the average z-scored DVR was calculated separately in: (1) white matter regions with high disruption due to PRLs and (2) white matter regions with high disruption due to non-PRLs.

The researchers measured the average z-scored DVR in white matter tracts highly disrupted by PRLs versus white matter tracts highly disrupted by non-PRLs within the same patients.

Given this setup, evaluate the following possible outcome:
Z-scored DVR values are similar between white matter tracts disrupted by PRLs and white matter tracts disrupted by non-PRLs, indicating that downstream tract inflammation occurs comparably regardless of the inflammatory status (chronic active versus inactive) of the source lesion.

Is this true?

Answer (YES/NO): NO